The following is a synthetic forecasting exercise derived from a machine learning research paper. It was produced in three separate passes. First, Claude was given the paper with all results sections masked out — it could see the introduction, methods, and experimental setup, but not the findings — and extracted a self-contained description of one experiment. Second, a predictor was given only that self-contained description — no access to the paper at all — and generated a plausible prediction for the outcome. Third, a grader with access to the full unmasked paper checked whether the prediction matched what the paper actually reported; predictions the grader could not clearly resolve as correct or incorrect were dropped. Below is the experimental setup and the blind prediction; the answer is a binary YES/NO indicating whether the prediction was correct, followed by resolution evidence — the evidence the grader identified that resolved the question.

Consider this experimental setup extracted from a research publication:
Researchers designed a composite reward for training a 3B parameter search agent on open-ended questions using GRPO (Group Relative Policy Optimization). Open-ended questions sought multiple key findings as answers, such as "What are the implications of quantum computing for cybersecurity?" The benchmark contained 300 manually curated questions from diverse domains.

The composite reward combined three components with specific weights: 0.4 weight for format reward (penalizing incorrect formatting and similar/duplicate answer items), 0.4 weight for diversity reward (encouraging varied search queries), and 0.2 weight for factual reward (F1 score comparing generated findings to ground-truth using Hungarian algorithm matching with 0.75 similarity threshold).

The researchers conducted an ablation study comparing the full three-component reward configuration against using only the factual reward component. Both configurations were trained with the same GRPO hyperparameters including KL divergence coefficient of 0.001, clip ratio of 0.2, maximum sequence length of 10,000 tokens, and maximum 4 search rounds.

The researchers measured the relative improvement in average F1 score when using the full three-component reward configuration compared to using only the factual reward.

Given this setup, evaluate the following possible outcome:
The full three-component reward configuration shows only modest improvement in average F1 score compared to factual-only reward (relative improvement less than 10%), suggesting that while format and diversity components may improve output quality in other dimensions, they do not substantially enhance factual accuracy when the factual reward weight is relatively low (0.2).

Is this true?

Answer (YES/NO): NO